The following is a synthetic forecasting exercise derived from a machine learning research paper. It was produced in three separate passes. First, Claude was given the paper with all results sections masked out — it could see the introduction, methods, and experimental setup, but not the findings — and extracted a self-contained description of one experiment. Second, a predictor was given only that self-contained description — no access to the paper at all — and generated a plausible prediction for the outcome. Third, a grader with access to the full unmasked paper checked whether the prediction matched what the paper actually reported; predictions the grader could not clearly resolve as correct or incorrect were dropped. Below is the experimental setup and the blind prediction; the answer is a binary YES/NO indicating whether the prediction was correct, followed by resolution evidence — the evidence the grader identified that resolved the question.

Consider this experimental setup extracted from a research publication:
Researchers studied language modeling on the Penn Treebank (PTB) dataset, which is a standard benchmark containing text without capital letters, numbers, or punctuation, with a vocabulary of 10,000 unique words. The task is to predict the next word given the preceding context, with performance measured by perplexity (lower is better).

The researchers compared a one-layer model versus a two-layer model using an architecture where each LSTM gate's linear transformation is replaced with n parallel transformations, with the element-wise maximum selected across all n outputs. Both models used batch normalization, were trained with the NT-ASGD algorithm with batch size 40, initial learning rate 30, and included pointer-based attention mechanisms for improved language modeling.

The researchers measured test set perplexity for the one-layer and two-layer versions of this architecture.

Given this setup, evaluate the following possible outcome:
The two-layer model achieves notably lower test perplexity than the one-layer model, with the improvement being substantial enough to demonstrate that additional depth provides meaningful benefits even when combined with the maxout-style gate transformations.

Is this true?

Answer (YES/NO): YES